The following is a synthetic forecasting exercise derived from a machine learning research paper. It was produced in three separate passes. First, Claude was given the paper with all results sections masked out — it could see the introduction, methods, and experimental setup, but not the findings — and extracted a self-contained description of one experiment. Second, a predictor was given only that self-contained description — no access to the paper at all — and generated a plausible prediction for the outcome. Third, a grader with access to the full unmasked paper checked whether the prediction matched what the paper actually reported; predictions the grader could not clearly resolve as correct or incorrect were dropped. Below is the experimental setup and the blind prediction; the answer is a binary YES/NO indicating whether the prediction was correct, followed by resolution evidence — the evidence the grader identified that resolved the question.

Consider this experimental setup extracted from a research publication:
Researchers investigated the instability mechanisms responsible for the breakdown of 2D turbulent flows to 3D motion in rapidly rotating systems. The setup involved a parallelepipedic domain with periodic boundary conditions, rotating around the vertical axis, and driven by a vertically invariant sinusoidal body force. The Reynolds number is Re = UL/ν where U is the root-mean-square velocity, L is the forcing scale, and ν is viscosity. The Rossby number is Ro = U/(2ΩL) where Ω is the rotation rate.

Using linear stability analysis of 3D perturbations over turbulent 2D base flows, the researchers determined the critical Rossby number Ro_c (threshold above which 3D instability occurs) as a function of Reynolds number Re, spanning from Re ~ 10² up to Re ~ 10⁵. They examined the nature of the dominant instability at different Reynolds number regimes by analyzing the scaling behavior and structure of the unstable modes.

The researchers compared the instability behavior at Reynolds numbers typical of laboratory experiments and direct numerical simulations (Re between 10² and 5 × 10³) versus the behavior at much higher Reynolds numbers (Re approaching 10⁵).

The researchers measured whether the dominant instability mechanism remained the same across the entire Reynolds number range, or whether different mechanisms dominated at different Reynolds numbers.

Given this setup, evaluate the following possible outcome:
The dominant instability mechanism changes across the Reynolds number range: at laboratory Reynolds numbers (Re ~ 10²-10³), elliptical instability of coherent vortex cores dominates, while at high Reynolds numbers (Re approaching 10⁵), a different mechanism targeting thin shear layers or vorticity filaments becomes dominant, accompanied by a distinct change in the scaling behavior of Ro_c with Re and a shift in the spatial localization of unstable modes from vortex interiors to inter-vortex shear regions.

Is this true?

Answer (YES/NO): NO